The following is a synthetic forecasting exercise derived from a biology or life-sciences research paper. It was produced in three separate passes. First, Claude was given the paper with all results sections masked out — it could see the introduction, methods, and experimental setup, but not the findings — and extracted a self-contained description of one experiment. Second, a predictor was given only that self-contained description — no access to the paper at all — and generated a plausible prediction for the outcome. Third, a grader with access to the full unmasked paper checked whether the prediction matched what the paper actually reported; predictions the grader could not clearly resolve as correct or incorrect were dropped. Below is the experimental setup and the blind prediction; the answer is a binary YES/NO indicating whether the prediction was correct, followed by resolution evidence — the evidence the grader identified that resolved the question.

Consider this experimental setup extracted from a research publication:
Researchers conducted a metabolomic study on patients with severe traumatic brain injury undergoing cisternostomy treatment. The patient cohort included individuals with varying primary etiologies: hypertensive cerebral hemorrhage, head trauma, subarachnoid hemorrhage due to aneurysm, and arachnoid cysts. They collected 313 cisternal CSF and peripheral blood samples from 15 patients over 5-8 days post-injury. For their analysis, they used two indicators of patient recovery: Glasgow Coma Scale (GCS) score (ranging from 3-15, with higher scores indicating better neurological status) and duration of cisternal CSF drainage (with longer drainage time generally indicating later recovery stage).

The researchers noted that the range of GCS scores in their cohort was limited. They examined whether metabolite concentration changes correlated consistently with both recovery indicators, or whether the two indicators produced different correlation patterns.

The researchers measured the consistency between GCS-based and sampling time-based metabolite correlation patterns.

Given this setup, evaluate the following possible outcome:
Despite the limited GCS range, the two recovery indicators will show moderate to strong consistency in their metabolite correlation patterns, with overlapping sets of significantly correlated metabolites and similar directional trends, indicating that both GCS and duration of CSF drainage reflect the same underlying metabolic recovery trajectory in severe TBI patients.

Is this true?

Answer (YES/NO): NO